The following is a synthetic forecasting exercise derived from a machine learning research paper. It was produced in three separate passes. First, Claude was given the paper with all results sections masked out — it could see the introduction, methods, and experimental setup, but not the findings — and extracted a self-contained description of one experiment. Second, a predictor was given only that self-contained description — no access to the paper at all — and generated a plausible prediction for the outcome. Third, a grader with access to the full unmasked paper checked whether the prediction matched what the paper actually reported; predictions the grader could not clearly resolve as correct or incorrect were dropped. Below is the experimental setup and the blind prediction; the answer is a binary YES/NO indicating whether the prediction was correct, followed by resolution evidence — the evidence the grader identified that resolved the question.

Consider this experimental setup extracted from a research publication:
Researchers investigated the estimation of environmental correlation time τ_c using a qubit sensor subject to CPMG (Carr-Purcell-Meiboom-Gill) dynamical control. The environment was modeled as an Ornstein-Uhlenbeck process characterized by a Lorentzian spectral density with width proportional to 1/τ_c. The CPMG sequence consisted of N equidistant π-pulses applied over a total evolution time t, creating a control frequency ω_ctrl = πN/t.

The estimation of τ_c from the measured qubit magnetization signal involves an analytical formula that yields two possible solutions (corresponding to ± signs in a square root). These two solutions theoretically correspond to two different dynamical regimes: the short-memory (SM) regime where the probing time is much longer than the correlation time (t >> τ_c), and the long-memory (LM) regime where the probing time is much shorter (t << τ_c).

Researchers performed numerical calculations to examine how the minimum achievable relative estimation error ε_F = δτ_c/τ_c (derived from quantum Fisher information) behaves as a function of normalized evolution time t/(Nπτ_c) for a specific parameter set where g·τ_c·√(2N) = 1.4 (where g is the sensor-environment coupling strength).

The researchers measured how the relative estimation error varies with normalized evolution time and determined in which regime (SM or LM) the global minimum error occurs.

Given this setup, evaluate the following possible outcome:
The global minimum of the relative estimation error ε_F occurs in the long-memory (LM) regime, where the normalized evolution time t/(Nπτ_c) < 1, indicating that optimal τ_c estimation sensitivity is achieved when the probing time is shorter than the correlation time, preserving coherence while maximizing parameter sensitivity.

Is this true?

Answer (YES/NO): YES